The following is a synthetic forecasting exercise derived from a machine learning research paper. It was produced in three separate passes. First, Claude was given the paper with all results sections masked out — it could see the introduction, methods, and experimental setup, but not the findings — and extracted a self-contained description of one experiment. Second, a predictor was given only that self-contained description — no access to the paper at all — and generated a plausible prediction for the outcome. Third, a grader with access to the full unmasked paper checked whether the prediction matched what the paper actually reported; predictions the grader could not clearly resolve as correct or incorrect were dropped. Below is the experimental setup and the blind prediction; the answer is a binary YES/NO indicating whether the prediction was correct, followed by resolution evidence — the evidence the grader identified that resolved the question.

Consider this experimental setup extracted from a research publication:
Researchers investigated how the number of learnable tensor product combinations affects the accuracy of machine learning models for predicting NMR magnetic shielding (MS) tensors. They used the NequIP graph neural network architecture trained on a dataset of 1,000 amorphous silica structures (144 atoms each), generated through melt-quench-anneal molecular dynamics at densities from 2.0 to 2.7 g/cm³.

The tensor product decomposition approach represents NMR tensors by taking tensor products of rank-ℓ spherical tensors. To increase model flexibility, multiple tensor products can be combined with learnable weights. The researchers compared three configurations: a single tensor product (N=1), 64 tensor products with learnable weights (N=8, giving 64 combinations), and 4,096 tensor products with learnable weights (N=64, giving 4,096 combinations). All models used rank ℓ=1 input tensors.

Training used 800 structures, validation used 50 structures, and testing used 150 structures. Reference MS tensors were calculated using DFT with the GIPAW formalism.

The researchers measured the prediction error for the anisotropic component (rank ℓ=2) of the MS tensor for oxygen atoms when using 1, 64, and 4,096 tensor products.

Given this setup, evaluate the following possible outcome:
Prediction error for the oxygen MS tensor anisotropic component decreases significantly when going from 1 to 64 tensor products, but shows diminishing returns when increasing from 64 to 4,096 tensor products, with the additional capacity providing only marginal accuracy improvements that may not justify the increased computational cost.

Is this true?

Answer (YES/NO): YES